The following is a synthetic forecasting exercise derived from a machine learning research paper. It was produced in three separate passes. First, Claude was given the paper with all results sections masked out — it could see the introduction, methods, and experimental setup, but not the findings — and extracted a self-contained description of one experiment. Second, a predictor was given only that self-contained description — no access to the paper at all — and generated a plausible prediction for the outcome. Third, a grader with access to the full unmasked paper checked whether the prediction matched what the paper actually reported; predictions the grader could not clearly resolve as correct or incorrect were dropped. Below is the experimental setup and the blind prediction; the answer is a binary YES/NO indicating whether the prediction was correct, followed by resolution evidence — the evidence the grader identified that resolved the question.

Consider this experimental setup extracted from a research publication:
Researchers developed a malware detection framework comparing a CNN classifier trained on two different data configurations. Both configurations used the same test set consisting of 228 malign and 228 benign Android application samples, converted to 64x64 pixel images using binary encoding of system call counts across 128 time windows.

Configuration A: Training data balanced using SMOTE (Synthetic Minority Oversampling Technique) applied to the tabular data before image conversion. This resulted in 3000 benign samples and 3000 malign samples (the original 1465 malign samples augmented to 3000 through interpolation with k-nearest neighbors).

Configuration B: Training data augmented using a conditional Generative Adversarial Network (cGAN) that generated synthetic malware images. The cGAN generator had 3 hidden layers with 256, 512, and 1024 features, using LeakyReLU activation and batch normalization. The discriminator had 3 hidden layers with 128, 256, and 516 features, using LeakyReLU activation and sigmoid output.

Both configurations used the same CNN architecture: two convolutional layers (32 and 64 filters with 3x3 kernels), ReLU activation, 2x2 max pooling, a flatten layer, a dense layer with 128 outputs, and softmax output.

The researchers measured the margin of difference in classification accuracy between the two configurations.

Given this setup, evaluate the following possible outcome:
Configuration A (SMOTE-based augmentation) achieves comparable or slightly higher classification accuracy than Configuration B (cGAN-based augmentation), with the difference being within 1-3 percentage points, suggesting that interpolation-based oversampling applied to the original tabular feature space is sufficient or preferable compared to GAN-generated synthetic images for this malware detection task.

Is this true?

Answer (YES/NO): YES